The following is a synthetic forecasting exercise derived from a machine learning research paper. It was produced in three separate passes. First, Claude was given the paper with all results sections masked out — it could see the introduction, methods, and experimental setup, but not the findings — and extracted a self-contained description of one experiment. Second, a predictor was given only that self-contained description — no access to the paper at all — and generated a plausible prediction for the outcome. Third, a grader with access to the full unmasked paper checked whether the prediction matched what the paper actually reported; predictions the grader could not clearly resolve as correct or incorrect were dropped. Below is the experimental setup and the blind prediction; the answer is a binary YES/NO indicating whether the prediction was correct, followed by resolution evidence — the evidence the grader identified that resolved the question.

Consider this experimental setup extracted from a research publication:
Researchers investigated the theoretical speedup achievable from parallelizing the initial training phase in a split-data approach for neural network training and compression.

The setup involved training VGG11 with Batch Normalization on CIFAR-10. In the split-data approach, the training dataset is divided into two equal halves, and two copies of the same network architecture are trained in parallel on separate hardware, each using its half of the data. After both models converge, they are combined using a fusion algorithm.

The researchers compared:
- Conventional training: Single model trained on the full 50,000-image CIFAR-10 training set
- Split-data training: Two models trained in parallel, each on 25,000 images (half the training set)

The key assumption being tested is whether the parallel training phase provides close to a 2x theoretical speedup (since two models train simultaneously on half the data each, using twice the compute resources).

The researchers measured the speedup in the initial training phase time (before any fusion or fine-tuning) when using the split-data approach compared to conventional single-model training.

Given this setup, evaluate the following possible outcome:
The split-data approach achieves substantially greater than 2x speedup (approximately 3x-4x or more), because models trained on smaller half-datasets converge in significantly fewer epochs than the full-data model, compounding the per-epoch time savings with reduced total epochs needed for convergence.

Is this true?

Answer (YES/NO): NO